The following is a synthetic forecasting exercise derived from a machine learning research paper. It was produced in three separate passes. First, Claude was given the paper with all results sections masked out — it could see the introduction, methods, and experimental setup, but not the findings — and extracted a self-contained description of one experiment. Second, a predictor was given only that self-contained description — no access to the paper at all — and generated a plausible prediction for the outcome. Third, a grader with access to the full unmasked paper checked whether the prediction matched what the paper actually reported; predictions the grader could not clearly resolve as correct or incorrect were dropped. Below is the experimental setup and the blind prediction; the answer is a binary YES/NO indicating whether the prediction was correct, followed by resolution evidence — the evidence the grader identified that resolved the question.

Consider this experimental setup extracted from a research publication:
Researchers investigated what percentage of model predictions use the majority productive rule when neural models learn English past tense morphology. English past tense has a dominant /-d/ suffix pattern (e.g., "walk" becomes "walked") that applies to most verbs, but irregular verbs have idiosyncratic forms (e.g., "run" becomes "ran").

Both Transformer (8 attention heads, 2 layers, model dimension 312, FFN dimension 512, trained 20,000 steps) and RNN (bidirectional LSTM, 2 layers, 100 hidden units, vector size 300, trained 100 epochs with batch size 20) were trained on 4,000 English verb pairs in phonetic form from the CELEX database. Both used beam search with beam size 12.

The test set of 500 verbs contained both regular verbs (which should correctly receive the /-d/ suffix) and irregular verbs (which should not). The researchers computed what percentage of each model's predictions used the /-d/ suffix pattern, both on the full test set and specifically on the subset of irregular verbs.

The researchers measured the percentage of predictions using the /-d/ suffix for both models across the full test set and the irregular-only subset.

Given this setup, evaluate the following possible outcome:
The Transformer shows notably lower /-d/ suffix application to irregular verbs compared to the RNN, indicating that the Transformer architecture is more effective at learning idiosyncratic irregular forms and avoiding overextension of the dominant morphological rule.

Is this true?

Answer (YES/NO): NO